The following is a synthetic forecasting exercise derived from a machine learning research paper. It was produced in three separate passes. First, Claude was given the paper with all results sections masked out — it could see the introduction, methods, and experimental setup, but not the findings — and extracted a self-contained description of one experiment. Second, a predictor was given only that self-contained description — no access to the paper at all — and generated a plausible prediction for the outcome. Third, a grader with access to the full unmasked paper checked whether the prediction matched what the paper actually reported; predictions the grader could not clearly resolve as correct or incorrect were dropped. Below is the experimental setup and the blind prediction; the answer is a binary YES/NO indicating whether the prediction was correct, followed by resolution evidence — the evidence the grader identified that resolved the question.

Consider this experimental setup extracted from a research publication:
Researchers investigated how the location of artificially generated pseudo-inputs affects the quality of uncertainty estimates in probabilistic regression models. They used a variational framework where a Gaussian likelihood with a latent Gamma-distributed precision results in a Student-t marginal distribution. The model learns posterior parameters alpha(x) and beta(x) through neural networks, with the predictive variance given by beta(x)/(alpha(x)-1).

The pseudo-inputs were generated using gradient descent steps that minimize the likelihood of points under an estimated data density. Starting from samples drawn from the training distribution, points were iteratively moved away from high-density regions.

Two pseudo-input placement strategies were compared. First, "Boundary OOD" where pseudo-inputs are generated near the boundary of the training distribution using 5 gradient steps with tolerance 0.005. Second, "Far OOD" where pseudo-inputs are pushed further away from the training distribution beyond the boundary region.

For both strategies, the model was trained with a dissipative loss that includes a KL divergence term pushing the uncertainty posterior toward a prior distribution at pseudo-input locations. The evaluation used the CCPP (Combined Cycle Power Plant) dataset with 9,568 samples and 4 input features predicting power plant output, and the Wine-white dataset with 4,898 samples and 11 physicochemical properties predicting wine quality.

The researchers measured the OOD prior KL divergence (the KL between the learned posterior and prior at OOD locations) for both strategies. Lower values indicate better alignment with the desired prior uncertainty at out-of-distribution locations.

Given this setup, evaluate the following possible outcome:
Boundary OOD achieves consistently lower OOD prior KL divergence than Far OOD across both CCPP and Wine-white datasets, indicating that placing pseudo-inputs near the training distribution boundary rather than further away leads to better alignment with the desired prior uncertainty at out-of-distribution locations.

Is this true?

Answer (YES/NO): YES